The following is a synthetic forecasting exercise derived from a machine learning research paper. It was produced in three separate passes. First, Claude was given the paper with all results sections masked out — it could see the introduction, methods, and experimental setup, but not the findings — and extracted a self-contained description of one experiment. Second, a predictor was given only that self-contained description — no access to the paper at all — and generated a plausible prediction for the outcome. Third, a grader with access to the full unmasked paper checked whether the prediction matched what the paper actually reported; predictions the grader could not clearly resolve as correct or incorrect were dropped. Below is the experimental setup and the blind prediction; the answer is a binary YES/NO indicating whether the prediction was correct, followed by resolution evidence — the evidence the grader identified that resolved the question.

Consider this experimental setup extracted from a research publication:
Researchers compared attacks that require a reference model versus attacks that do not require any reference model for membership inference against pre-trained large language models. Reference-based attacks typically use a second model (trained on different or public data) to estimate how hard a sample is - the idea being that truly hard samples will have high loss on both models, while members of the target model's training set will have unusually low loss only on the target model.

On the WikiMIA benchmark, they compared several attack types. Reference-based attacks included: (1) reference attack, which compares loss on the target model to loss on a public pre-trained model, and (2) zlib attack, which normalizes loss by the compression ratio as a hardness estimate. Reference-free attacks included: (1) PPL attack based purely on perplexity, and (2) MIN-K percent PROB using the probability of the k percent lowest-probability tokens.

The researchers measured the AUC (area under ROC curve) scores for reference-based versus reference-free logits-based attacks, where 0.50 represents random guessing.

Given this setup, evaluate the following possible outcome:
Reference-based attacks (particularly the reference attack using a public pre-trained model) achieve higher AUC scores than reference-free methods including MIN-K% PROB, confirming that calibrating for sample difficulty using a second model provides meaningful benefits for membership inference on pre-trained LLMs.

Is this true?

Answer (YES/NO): NO